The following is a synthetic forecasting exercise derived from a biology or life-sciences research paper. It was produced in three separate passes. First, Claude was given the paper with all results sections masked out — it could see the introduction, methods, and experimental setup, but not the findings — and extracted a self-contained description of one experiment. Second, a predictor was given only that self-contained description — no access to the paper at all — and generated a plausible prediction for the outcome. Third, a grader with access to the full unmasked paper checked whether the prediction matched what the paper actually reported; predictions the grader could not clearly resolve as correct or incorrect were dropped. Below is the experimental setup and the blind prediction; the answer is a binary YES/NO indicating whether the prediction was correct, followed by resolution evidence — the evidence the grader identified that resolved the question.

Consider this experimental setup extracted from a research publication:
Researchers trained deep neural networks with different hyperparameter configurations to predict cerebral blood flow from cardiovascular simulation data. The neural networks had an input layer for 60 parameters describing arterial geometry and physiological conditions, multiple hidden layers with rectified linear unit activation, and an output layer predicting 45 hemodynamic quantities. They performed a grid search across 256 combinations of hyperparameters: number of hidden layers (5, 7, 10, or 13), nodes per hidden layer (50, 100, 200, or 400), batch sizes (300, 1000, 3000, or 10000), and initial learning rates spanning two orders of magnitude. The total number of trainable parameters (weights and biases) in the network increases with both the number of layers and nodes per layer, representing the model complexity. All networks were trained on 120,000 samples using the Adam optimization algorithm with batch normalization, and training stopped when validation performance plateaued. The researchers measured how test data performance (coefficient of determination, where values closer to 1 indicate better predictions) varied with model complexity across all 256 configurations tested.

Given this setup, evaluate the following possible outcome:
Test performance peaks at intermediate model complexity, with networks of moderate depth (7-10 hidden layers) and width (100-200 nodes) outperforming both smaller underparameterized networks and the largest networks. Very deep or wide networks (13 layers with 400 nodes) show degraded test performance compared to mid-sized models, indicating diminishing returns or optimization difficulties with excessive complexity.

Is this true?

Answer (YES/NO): YES